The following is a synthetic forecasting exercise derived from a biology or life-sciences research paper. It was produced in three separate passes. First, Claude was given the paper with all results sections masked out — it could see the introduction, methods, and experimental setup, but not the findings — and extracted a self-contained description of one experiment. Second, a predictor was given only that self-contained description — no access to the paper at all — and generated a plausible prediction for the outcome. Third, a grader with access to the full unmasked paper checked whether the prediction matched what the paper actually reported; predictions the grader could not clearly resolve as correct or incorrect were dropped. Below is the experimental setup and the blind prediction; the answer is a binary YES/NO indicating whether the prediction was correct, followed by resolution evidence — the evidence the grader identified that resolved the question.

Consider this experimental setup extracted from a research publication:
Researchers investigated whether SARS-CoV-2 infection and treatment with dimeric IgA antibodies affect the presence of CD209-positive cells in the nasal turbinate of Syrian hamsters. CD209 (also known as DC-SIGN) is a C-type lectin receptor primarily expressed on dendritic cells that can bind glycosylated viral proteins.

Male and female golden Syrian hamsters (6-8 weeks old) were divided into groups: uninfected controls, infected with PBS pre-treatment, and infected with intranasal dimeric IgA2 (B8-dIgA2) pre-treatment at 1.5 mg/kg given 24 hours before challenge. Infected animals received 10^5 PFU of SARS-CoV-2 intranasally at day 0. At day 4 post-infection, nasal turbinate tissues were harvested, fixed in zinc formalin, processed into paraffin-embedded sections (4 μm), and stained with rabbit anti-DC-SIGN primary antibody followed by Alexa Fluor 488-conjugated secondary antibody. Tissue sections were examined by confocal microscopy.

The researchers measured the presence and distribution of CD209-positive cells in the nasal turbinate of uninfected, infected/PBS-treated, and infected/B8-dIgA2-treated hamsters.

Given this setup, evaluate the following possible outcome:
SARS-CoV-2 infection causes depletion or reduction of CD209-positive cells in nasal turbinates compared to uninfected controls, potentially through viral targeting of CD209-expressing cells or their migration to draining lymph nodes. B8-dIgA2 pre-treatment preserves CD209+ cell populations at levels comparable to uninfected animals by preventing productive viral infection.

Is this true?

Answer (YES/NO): NO